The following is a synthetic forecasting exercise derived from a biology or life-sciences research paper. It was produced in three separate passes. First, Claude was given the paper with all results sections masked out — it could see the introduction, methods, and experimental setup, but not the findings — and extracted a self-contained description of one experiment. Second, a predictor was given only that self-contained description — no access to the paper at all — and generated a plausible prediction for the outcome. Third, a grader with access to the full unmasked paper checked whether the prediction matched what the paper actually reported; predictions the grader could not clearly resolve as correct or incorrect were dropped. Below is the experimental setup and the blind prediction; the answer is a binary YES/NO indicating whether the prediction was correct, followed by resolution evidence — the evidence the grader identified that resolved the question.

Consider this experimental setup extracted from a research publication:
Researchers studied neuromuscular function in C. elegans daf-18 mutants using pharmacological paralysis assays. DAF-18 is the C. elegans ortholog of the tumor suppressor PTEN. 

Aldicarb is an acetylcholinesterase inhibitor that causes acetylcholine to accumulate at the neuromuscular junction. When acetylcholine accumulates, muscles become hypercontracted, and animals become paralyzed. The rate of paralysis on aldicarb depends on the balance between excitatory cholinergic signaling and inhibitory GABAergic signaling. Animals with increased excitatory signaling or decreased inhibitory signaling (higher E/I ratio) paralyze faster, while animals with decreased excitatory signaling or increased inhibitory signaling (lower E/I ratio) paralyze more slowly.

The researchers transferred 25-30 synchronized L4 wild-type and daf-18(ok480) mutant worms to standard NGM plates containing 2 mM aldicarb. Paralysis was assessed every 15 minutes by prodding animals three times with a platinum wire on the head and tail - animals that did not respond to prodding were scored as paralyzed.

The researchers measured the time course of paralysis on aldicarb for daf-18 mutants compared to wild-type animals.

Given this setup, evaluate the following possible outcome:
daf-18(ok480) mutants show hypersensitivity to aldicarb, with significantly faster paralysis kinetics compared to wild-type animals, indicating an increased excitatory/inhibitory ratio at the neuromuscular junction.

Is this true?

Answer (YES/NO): YES